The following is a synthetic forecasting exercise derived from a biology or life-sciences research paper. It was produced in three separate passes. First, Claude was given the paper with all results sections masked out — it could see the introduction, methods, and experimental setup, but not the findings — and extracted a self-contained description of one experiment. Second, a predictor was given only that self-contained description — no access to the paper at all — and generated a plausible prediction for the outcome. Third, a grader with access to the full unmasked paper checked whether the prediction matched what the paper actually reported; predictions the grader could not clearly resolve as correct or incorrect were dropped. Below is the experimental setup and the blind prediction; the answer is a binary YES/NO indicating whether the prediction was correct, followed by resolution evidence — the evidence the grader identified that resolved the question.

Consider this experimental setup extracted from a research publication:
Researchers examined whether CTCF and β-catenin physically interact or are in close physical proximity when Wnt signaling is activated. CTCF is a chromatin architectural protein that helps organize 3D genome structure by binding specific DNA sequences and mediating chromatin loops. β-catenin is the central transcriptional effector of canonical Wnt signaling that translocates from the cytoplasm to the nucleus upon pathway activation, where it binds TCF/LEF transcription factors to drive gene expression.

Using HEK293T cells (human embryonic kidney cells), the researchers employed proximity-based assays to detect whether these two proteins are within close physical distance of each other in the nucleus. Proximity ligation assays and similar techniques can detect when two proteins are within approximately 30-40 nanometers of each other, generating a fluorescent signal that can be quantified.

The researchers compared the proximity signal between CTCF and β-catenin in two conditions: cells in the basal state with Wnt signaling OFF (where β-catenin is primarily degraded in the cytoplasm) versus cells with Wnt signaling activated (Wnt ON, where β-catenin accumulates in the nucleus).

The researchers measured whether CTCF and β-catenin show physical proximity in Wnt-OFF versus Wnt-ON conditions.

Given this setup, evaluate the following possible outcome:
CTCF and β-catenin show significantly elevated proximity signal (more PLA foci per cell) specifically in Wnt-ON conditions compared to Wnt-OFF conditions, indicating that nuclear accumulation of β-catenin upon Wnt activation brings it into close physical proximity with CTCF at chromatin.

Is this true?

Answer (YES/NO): YES